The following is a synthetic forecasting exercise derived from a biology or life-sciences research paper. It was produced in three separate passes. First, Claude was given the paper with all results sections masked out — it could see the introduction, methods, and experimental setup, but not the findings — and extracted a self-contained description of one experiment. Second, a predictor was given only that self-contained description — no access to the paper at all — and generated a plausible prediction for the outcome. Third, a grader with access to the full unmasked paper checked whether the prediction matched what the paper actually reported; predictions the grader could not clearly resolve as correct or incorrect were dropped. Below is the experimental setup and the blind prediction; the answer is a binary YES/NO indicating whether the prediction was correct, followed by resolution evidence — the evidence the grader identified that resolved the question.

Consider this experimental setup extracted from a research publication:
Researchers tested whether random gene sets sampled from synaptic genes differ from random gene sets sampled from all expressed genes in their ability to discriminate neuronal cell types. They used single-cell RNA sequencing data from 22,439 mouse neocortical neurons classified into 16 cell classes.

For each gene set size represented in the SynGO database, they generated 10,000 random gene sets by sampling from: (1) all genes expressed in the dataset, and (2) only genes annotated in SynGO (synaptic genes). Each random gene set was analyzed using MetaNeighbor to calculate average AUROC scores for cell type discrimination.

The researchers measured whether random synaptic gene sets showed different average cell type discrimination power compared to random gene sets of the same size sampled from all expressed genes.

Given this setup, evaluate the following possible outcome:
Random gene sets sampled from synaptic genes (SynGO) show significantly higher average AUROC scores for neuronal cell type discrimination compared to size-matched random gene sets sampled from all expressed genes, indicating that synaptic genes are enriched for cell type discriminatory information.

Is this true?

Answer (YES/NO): YES